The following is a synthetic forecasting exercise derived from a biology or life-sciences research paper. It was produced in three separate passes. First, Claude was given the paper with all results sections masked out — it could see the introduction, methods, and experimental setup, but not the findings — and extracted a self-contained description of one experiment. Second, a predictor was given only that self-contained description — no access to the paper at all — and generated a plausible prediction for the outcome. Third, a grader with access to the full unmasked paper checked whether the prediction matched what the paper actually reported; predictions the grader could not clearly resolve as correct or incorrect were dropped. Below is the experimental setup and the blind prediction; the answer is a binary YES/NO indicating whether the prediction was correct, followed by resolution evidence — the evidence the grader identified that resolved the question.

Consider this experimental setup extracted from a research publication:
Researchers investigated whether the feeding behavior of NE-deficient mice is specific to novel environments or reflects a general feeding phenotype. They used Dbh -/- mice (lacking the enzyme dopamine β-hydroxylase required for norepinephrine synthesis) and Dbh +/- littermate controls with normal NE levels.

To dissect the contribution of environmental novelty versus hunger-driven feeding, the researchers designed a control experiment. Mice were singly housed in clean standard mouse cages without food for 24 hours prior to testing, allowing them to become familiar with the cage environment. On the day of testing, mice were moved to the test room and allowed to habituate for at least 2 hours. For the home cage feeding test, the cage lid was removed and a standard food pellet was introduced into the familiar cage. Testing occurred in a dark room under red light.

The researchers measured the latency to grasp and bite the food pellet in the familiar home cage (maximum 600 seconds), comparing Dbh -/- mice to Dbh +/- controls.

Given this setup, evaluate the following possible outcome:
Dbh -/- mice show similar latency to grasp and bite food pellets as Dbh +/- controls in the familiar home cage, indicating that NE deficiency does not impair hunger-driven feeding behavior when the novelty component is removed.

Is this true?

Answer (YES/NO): YES